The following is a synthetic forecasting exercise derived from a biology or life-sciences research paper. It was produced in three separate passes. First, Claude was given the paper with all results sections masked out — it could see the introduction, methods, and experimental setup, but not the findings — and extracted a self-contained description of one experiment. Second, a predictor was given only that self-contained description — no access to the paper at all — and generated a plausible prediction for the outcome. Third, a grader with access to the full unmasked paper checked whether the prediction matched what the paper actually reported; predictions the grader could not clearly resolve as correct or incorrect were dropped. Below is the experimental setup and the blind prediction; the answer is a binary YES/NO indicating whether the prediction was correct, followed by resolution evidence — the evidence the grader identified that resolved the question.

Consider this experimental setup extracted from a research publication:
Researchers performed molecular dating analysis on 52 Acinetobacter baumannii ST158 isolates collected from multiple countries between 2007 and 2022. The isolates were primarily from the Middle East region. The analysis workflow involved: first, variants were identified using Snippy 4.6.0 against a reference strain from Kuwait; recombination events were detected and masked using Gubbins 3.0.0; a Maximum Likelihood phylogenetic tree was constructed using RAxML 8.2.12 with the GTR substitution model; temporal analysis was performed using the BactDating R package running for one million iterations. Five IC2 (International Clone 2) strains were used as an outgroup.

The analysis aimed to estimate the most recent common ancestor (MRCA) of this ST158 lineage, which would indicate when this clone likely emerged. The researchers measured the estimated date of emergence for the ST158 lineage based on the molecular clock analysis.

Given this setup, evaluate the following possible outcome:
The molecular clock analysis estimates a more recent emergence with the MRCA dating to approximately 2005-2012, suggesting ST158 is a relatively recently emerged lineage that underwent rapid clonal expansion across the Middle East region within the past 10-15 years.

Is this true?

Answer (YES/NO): NO